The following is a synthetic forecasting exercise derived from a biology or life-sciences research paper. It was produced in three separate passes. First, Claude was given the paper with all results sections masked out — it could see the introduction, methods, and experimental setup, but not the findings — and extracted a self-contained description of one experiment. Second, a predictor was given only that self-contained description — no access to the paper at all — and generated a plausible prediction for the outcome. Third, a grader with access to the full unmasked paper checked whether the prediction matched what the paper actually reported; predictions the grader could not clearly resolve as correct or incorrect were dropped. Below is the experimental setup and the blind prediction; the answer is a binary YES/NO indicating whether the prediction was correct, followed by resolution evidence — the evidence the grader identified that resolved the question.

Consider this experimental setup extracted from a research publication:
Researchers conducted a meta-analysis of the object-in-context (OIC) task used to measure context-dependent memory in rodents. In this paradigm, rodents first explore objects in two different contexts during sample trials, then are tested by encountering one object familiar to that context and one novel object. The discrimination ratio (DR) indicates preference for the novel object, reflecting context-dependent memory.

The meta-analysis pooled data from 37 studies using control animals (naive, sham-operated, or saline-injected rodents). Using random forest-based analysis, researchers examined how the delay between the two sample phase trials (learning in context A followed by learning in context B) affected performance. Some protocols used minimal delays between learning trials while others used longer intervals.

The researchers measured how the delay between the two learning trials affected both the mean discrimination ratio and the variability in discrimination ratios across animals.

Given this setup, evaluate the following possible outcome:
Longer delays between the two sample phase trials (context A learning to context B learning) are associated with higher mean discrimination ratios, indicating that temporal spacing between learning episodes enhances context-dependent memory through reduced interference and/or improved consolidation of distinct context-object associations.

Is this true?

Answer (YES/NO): YES